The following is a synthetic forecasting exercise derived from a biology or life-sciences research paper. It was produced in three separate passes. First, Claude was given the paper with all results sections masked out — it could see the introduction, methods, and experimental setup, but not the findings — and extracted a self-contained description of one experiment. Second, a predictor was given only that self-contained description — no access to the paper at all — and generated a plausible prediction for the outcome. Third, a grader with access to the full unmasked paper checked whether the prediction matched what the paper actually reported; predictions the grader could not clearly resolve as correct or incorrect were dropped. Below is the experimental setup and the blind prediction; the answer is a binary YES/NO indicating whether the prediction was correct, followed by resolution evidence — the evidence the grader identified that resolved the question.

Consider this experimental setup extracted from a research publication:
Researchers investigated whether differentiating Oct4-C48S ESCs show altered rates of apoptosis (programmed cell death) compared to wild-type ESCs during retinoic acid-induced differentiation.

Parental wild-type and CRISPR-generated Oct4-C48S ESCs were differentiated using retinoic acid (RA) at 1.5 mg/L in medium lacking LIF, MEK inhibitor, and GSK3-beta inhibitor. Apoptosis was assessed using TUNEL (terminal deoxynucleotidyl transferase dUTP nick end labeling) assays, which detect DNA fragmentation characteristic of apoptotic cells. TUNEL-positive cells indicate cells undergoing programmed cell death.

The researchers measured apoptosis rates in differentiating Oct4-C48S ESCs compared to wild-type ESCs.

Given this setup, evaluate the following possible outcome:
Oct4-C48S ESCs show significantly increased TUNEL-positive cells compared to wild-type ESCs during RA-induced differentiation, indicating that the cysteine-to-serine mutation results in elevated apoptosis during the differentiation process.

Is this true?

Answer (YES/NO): YES